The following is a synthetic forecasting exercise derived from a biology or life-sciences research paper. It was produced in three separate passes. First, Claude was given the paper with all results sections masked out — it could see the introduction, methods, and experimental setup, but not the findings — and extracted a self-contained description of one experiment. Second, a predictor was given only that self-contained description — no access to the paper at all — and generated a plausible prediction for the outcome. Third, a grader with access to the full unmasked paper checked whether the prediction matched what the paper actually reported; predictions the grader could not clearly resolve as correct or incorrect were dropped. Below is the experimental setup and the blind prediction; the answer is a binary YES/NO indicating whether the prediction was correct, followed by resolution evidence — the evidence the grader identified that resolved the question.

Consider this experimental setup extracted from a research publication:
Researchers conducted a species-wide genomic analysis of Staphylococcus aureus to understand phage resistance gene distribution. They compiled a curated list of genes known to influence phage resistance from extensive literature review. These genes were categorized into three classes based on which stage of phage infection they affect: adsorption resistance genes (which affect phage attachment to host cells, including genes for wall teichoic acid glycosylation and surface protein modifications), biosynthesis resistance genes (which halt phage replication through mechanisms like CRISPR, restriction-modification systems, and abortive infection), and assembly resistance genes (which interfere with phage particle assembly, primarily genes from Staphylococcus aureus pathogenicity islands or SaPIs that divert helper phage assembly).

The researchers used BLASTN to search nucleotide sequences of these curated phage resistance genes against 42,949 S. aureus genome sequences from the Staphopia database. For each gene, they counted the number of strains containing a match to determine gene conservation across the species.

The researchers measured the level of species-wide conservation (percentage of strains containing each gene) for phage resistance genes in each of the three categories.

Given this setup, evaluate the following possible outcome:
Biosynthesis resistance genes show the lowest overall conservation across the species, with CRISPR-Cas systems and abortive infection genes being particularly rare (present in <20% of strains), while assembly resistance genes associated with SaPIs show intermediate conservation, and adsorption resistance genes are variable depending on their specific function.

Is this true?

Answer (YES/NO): NO